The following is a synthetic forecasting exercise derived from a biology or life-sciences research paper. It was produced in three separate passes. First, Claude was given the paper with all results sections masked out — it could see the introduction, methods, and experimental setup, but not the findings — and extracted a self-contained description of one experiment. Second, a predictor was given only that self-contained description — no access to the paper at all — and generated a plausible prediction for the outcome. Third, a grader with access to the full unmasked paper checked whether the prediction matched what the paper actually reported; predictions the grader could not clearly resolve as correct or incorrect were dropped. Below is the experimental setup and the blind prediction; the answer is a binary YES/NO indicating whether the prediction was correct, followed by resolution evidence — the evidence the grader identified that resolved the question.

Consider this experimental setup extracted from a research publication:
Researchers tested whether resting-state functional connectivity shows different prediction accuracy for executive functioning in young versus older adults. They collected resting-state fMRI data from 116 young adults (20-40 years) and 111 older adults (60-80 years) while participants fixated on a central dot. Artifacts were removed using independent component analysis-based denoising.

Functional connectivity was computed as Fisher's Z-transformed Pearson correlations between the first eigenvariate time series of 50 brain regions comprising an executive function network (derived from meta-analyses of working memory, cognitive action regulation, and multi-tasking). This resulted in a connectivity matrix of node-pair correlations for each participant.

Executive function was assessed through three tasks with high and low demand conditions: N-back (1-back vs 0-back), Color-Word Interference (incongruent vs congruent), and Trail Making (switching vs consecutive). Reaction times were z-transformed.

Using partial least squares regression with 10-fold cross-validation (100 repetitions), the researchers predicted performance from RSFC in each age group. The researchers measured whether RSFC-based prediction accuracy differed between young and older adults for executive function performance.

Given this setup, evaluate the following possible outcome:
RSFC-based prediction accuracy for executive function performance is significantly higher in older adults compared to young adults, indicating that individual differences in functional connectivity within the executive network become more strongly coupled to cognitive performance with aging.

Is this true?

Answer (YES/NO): NO